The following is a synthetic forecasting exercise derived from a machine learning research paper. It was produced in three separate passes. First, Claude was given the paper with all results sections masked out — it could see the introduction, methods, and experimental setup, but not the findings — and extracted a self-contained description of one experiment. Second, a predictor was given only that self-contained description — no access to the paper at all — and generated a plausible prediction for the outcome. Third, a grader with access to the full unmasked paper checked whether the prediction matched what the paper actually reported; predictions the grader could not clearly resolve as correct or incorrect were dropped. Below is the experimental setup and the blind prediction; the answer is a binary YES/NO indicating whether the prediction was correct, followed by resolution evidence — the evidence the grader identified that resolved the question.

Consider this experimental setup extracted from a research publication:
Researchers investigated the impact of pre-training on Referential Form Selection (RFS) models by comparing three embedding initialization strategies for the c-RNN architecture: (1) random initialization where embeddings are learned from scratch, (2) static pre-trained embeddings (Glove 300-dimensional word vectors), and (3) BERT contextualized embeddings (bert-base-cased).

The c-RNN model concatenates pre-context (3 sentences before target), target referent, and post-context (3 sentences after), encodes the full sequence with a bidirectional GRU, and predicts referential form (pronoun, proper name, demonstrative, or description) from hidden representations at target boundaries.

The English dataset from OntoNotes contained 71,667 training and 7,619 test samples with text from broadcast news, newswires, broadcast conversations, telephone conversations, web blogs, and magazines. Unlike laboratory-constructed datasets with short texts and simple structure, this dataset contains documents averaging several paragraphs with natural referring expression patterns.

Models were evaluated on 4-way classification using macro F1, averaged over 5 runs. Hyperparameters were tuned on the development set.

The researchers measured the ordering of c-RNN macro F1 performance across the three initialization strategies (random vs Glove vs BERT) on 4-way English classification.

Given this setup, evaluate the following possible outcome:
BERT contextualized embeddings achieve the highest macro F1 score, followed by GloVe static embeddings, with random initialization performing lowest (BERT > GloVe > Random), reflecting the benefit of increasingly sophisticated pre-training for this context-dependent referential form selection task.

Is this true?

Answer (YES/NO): YES